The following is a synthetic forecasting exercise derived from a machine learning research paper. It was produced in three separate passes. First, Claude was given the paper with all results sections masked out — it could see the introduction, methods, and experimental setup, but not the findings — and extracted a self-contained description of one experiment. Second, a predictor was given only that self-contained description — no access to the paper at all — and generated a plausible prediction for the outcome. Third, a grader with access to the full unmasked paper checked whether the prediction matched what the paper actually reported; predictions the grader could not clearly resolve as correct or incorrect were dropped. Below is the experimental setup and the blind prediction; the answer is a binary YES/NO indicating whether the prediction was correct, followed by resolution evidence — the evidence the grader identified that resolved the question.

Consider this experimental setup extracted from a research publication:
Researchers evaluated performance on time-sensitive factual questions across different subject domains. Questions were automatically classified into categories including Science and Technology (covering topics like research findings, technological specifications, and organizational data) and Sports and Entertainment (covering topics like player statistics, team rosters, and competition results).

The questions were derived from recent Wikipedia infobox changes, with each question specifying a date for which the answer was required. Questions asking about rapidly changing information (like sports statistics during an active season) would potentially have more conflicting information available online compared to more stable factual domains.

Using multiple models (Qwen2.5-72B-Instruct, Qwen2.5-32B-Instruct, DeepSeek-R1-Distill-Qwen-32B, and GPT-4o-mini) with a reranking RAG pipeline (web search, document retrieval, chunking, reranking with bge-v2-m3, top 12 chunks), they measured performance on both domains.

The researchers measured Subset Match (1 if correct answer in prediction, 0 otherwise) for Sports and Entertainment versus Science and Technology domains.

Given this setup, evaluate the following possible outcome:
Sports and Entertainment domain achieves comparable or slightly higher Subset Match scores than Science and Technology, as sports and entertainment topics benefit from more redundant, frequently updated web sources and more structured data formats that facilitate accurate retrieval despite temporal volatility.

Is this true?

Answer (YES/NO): NO